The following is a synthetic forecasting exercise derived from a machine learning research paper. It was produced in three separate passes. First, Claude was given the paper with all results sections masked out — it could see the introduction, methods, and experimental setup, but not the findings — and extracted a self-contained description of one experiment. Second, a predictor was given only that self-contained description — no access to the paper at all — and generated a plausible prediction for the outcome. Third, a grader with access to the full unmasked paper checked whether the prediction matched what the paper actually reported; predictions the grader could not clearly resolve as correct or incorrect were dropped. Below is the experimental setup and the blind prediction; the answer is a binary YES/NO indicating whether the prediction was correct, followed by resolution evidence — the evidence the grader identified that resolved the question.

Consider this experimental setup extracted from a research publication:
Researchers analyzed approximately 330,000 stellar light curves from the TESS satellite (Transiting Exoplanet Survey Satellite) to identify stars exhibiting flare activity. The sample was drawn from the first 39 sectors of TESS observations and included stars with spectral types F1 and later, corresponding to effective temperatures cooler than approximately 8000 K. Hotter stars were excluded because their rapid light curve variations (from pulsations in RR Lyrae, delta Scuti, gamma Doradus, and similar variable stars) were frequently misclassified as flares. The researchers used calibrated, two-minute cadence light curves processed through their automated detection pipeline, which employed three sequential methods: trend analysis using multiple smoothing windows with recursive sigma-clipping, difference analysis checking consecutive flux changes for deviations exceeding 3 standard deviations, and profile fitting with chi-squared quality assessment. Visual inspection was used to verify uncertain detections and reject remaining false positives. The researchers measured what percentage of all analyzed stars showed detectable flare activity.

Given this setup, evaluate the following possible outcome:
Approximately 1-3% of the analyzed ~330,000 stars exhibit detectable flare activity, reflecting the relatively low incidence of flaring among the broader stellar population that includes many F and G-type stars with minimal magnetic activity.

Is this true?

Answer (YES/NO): NO